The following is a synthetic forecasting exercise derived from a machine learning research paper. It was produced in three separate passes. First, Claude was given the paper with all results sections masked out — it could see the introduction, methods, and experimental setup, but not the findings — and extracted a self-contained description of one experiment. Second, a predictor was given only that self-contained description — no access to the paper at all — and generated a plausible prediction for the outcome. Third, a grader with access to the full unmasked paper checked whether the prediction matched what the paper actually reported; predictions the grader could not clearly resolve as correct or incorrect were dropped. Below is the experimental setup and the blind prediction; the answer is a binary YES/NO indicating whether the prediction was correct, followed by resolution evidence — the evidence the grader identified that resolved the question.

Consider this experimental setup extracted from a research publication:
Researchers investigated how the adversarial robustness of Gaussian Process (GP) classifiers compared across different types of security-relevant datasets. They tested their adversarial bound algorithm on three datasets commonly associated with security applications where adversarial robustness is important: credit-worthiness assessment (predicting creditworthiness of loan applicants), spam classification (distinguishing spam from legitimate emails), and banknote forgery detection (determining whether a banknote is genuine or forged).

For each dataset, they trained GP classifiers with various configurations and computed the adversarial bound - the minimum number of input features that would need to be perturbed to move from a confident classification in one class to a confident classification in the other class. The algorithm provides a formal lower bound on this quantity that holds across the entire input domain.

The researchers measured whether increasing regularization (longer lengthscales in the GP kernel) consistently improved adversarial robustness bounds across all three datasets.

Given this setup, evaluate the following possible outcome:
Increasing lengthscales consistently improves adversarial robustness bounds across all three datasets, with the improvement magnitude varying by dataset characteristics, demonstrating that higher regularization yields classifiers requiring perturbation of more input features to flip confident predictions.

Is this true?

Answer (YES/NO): NO